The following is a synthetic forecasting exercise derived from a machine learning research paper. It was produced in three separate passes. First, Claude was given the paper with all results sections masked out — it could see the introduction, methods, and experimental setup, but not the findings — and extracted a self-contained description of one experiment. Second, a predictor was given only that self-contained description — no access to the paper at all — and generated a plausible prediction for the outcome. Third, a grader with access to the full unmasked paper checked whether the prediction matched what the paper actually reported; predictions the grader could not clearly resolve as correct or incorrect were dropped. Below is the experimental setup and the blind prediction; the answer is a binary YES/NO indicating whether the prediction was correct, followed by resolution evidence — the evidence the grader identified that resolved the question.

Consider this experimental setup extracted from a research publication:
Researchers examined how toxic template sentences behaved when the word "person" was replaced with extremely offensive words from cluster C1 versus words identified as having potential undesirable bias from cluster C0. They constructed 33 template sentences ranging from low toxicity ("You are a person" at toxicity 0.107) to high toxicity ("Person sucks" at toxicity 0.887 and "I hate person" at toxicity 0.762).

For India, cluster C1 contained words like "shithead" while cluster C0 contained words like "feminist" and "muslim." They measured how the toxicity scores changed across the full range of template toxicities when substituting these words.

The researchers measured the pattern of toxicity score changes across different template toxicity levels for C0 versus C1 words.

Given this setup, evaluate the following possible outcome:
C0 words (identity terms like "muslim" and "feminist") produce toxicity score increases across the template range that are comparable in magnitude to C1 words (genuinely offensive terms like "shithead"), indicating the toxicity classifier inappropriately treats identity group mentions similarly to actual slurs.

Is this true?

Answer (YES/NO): NO